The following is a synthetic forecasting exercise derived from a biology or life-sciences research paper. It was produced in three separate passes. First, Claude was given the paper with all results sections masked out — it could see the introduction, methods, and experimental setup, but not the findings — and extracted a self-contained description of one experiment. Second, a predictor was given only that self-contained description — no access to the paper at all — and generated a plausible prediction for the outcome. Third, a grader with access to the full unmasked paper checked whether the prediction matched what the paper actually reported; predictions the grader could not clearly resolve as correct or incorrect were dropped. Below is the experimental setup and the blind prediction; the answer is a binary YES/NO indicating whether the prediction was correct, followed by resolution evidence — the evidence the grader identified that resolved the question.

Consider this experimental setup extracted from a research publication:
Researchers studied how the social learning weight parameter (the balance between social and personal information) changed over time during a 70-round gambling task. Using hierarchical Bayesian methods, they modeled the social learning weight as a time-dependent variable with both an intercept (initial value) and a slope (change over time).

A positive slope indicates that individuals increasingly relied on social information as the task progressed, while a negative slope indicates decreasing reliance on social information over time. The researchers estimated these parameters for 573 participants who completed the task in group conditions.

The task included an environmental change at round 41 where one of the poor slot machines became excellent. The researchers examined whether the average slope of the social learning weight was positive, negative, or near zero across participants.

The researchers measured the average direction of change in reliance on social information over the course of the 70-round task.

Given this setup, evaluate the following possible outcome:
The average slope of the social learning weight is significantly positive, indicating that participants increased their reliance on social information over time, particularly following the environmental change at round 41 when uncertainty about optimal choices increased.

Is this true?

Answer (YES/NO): NO